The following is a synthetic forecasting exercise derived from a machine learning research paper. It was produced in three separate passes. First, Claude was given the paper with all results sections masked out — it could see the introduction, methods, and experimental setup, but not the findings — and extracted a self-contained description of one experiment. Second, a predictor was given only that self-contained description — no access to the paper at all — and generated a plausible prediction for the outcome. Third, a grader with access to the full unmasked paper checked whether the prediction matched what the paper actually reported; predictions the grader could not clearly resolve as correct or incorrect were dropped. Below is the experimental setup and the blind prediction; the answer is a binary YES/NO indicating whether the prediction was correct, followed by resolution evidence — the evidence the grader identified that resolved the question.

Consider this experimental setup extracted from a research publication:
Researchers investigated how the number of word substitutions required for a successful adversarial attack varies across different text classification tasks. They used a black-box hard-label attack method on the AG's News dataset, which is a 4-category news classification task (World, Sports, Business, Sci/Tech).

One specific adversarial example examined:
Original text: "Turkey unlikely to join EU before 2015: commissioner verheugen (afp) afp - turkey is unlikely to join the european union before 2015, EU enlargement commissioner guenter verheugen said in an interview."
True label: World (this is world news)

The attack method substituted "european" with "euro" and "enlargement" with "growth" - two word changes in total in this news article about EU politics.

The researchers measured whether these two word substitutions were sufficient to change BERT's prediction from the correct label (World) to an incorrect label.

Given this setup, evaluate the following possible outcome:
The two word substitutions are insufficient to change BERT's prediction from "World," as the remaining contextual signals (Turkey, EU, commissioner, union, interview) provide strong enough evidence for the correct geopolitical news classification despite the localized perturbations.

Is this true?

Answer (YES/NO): NO